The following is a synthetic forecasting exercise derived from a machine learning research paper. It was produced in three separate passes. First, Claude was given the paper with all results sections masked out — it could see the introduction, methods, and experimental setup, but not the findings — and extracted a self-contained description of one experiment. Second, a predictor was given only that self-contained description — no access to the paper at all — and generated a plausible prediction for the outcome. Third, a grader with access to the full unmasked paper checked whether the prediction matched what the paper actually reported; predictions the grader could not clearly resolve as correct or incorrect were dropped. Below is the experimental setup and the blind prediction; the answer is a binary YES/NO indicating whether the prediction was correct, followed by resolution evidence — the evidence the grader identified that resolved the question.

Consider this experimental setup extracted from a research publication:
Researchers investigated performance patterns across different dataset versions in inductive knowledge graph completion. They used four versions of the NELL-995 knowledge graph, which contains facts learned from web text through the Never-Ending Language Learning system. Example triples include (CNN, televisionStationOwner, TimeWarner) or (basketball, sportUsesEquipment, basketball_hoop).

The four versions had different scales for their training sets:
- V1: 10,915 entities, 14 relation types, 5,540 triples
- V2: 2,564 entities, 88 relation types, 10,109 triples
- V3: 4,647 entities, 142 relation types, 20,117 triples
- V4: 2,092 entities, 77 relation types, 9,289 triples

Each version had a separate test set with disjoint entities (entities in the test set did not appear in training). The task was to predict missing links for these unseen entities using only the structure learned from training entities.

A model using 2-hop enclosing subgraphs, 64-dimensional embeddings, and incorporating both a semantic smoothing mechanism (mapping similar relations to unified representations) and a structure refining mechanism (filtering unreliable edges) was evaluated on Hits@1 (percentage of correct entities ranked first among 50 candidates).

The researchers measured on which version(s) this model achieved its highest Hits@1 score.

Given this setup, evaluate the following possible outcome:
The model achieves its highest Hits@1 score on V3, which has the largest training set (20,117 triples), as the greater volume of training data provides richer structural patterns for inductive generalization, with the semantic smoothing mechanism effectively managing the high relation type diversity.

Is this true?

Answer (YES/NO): YES